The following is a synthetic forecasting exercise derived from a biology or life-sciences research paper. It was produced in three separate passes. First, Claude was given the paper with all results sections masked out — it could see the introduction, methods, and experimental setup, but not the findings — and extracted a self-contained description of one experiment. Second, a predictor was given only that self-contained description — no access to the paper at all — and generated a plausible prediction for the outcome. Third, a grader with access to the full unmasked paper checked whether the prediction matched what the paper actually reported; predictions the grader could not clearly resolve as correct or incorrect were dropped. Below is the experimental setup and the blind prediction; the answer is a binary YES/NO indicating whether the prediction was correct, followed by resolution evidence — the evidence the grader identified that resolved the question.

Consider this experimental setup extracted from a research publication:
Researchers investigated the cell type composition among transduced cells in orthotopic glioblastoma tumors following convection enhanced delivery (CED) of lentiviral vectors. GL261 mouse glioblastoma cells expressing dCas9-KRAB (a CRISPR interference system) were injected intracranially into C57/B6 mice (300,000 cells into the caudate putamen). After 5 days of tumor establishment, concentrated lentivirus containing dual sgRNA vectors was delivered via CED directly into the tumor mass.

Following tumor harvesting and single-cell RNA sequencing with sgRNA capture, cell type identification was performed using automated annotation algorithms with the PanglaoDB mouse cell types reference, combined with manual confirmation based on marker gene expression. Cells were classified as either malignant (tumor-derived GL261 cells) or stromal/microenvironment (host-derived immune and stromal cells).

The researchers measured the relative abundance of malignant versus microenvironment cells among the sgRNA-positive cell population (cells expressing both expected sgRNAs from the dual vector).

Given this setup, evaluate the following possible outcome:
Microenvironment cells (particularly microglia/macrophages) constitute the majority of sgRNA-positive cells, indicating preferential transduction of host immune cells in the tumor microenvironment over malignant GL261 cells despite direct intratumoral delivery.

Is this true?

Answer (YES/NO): NO